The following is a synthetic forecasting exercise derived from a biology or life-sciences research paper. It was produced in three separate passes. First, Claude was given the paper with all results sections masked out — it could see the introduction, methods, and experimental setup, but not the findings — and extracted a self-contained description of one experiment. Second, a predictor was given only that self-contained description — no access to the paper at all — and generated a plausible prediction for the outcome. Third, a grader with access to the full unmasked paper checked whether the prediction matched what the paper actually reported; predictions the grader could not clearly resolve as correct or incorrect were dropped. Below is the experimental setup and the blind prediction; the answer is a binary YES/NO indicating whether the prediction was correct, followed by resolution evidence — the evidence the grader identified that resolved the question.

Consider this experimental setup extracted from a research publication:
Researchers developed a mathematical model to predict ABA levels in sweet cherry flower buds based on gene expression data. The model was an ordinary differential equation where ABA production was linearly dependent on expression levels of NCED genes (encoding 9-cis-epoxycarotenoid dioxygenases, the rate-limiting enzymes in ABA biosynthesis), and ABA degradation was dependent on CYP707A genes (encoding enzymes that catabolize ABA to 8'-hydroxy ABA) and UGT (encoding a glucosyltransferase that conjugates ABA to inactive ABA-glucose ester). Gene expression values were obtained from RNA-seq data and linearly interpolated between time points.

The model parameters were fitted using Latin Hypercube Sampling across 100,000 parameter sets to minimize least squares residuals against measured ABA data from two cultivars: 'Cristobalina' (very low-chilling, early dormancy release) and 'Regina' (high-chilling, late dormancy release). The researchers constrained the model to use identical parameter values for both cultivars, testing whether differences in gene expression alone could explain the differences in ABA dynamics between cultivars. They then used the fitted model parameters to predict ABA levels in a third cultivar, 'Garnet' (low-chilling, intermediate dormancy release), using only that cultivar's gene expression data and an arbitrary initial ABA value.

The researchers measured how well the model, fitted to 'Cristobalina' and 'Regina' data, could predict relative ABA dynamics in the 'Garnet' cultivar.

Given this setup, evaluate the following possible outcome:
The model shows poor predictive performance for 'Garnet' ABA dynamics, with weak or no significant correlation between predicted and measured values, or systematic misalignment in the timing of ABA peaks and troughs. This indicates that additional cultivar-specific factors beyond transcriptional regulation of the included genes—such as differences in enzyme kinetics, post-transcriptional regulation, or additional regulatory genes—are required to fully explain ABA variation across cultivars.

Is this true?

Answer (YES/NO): NO